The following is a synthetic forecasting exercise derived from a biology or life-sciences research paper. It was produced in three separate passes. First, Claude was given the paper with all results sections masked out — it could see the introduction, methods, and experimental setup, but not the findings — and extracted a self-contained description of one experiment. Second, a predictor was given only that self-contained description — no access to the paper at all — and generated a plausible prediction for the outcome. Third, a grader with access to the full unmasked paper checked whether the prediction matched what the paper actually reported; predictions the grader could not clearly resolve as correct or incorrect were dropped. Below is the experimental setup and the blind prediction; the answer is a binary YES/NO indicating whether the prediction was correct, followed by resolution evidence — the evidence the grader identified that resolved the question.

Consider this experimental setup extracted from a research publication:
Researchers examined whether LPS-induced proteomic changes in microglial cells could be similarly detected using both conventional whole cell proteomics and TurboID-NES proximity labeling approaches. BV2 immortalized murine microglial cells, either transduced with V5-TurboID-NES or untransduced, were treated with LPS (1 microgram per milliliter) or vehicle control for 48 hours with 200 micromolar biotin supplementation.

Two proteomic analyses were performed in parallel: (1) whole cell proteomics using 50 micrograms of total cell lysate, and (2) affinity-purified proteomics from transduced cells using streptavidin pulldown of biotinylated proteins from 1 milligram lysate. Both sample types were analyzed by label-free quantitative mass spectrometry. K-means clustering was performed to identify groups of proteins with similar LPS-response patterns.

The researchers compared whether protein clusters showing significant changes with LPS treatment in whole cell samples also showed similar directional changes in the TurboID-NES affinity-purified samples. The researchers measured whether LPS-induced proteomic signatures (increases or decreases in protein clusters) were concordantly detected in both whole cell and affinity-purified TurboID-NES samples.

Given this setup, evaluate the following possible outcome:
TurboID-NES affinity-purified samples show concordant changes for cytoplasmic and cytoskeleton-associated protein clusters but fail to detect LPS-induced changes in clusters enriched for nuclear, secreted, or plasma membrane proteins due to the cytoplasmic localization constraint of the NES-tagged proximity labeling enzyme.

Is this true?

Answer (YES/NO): NO